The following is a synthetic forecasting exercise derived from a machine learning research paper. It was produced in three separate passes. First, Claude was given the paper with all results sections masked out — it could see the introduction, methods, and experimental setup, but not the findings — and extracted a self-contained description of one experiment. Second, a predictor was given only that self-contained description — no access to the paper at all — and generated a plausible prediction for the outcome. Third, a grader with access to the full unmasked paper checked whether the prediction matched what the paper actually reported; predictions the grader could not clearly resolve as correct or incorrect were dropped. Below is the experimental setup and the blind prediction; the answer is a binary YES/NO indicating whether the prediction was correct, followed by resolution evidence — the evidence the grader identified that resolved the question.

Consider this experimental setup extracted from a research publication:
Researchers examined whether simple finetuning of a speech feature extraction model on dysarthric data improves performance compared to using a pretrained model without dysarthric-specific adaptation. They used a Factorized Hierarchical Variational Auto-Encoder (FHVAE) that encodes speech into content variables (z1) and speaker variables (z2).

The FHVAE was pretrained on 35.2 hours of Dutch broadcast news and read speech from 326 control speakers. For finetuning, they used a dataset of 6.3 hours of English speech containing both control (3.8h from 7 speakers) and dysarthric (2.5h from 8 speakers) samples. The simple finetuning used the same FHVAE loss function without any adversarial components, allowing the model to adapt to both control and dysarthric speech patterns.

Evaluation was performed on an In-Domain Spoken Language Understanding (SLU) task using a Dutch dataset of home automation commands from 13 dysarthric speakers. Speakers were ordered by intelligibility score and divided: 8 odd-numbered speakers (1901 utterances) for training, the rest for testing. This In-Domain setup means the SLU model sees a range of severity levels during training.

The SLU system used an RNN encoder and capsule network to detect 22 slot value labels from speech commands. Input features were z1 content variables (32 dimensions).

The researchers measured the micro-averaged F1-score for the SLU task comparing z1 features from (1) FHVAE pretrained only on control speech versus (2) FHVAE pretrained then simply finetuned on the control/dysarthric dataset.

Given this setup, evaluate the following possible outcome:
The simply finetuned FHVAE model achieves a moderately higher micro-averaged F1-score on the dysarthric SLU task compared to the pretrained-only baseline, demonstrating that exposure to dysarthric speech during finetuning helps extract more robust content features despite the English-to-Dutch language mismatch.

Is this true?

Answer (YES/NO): NO